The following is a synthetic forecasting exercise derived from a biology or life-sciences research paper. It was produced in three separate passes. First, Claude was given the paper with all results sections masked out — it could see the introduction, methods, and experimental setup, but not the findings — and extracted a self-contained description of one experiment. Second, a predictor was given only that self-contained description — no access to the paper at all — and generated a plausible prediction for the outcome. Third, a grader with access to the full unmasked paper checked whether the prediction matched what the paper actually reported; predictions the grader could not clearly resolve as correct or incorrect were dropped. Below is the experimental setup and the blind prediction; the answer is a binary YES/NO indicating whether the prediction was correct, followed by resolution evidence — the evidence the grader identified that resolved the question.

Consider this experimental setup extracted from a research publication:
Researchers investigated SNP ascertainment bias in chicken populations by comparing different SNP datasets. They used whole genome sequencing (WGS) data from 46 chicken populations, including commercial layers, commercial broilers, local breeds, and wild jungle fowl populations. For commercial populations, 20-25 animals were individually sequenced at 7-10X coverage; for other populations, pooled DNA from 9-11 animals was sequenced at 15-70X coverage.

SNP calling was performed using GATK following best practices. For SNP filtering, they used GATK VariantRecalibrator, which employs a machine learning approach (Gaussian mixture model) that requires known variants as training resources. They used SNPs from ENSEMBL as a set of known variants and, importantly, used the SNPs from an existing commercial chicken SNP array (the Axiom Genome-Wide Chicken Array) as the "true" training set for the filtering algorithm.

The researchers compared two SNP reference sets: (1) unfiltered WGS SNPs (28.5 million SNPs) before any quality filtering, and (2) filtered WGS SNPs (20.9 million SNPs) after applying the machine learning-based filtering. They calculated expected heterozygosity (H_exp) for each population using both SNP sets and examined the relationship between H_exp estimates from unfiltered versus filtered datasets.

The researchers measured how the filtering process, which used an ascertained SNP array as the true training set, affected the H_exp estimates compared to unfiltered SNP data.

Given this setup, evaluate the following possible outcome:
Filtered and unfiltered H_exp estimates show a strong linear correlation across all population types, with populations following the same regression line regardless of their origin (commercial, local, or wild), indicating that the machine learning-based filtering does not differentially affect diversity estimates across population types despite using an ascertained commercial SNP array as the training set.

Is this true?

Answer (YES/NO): YES